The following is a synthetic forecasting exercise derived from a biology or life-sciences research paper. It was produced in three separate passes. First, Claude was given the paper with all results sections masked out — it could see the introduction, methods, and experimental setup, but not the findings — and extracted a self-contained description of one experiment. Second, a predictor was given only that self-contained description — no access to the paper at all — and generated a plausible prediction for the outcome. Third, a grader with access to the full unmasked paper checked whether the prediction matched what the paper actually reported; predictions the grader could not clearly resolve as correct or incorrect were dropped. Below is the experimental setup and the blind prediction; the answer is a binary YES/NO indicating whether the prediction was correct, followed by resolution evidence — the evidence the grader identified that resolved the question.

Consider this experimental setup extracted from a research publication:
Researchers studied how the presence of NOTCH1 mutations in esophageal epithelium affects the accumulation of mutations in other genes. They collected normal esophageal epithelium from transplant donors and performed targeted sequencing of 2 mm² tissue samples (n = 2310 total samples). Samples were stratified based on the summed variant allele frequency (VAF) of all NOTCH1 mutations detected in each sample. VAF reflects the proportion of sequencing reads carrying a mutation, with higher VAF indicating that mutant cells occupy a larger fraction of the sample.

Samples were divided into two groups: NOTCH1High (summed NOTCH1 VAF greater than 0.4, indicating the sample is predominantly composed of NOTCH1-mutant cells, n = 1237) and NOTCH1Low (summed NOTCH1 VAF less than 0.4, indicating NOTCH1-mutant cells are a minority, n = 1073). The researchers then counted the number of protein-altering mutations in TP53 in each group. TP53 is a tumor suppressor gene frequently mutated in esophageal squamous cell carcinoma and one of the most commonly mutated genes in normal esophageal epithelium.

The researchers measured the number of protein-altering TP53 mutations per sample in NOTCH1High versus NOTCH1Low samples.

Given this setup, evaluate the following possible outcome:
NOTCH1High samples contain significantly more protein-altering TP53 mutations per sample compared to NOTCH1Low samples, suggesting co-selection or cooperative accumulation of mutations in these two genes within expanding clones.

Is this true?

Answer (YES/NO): NO